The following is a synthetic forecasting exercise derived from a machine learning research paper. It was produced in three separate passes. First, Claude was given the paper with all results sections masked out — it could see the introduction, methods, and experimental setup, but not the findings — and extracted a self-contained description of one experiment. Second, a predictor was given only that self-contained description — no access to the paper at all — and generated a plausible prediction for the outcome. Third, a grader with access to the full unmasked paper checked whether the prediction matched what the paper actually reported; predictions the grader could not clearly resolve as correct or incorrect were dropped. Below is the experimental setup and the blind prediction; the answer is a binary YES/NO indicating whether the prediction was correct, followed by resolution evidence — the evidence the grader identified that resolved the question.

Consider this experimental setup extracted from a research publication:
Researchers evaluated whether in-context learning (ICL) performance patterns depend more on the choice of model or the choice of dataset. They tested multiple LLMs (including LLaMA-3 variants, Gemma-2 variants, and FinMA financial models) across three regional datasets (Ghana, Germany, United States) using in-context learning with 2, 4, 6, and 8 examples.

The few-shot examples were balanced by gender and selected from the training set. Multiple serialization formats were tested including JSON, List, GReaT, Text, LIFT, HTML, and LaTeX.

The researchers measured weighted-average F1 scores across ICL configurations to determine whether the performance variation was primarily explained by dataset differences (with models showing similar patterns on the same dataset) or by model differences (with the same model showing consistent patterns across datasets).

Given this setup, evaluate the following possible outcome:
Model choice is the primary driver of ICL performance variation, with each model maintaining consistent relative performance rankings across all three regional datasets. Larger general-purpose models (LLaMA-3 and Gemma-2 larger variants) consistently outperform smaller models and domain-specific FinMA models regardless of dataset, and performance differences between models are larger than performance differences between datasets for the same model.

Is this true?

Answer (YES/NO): NO